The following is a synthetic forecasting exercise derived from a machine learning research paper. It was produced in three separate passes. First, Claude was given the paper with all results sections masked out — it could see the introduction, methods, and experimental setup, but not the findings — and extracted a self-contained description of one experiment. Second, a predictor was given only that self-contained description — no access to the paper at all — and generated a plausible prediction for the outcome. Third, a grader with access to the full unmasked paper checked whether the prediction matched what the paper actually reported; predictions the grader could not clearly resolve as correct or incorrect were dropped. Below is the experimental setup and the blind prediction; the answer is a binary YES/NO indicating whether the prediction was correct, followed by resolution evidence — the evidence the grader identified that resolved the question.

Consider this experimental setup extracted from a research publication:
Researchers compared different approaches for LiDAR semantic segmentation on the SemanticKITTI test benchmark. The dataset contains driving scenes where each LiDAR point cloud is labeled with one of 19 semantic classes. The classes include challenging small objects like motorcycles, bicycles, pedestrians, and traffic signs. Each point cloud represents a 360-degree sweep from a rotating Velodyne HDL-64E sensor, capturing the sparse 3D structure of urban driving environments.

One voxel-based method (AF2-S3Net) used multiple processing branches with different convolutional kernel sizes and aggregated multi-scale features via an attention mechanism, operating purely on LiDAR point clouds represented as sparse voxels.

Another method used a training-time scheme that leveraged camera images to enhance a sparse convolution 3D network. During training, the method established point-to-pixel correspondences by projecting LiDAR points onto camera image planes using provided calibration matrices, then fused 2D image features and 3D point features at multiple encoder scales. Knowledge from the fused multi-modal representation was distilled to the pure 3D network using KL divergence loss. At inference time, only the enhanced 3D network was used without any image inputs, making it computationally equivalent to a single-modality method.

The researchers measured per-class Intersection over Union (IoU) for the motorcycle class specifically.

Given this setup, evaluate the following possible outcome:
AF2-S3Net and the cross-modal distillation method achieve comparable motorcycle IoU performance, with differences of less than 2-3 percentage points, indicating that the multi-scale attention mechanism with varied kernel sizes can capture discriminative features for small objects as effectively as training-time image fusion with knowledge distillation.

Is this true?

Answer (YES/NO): NO